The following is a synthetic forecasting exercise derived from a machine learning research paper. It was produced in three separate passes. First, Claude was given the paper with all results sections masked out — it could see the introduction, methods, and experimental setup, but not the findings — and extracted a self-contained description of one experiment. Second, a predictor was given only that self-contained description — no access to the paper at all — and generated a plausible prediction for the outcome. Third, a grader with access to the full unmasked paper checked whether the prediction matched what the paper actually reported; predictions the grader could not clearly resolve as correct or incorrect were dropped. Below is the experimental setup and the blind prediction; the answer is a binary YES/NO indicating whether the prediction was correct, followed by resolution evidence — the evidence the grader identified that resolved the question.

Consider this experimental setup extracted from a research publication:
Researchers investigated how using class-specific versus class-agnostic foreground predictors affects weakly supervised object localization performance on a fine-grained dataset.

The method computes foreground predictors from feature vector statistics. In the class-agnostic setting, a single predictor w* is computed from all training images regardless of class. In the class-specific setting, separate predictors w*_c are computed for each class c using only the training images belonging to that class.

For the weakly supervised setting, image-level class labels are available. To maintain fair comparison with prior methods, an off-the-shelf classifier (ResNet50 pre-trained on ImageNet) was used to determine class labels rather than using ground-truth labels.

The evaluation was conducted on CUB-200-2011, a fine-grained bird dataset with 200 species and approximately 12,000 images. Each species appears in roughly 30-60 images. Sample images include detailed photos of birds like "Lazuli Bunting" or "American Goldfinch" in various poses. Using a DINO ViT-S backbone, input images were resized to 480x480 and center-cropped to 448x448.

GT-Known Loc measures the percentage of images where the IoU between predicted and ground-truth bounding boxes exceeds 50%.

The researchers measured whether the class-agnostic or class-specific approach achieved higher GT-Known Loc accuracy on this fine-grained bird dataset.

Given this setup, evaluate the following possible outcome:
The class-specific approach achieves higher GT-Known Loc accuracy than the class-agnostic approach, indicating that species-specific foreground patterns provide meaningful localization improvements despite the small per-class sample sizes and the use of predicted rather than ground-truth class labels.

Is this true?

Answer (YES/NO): NO